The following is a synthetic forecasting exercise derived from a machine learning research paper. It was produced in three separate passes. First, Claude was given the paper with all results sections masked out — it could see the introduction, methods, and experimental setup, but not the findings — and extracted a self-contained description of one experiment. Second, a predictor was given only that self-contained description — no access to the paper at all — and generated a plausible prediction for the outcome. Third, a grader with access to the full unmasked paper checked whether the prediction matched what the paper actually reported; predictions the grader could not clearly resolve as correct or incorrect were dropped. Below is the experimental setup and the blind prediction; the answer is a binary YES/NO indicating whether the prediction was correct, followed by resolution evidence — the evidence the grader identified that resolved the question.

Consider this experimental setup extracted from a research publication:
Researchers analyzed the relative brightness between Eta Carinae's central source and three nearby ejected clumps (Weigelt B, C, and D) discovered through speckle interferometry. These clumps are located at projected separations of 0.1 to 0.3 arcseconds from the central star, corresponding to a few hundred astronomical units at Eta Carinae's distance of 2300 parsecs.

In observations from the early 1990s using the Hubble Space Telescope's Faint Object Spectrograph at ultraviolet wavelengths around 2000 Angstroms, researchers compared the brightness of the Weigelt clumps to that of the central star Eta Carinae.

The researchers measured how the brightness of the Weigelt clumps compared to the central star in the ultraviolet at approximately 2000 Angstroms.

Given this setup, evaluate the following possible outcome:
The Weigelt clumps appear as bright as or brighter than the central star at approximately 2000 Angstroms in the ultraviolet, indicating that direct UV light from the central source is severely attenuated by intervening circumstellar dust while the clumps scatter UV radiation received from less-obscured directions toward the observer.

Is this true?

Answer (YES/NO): NO